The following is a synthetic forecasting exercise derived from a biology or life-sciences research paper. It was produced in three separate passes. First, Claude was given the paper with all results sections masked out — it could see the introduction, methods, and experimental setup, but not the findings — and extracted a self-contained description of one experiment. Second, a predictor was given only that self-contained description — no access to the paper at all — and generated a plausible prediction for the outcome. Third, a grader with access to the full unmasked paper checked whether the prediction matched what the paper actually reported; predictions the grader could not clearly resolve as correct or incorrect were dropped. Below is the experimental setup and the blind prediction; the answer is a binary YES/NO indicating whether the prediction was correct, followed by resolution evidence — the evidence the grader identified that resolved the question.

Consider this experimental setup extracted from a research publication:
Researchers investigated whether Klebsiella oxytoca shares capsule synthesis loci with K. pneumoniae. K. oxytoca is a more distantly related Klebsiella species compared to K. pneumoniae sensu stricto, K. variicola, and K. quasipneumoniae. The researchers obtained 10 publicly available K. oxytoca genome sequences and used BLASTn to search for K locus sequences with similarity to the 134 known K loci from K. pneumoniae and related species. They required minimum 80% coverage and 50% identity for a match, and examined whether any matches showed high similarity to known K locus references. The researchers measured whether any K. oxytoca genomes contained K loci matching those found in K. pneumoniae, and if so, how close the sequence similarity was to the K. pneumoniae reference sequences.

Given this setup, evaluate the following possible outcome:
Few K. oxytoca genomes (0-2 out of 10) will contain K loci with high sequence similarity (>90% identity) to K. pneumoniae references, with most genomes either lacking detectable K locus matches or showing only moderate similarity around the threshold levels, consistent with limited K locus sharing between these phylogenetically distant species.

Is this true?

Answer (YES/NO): NO